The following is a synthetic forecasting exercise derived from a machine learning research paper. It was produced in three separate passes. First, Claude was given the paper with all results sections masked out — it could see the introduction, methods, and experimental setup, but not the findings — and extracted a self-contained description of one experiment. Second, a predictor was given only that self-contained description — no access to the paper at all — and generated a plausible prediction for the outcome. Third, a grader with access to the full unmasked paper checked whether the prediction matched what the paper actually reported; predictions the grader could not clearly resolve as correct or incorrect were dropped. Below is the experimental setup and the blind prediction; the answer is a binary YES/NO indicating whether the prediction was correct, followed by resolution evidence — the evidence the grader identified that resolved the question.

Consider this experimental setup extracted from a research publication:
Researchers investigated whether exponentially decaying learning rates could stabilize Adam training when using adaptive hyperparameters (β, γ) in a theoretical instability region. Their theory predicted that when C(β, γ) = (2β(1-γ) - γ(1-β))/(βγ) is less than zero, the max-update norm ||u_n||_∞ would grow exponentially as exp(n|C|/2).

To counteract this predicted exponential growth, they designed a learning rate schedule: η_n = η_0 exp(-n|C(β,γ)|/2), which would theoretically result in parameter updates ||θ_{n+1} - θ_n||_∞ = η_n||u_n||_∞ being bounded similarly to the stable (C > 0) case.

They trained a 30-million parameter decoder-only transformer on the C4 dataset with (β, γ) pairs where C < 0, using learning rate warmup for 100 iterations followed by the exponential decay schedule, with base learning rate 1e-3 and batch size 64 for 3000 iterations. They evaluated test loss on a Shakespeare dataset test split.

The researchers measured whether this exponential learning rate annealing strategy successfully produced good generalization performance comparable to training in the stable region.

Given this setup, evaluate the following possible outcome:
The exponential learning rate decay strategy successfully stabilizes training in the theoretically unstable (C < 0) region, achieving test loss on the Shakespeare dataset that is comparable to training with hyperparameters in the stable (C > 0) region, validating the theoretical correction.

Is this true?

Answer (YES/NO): NO